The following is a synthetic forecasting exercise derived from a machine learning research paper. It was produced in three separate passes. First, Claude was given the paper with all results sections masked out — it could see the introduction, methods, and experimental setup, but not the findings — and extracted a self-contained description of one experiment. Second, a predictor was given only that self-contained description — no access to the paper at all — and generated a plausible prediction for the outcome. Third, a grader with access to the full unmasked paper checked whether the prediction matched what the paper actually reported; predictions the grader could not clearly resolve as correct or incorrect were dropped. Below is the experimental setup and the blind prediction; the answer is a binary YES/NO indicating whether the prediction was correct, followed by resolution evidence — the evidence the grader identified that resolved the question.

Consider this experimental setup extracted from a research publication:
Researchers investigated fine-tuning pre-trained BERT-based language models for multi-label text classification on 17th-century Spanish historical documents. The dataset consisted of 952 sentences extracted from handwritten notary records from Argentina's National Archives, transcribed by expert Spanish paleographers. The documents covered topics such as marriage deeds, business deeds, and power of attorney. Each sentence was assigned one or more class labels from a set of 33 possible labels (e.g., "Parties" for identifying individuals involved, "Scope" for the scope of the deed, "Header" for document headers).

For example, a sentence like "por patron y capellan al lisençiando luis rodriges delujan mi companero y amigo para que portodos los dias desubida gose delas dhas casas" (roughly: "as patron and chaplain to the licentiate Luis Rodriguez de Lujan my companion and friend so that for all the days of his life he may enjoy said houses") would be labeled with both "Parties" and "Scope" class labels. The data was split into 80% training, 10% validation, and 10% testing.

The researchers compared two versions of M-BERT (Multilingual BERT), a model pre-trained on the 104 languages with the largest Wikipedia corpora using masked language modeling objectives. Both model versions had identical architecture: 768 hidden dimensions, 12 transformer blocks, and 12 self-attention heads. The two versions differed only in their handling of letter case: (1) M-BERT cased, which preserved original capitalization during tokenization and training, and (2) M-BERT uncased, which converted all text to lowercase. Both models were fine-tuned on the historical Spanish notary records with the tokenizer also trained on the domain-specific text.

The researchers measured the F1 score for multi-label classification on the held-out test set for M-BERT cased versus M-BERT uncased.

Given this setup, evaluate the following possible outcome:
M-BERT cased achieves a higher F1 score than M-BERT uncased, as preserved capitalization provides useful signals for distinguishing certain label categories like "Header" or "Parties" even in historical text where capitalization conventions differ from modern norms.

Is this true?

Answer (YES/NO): YES